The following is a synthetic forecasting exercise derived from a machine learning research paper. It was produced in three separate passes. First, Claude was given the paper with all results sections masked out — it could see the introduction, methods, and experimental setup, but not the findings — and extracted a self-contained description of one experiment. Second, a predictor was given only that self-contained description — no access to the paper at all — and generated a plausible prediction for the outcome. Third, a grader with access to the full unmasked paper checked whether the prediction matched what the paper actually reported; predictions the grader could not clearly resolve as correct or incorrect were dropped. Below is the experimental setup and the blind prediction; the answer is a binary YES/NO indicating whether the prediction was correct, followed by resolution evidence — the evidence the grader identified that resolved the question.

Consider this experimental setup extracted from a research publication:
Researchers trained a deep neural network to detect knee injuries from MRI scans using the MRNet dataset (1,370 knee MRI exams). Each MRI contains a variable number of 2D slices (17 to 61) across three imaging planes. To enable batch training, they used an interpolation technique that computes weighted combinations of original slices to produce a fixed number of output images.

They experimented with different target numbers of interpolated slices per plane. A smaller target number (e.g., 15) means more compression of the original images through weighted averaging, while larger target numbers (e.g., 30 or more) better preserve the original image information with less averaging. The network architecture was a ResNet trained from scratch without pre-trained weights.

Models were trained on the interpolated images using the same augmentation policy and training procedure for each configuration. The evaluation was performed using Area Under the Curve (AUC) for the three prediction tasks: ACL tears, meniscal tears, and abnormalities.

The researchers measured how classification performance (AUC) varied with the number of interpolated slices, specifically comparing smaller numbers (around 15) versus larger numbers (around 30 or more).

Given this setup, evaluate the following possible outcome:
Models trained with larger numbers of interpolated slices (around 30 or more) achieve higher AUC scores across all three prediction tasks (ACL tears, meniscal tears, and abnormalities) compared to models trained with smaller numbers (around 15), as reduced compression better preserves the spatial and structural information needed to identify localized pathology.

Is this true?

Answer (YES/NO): NO